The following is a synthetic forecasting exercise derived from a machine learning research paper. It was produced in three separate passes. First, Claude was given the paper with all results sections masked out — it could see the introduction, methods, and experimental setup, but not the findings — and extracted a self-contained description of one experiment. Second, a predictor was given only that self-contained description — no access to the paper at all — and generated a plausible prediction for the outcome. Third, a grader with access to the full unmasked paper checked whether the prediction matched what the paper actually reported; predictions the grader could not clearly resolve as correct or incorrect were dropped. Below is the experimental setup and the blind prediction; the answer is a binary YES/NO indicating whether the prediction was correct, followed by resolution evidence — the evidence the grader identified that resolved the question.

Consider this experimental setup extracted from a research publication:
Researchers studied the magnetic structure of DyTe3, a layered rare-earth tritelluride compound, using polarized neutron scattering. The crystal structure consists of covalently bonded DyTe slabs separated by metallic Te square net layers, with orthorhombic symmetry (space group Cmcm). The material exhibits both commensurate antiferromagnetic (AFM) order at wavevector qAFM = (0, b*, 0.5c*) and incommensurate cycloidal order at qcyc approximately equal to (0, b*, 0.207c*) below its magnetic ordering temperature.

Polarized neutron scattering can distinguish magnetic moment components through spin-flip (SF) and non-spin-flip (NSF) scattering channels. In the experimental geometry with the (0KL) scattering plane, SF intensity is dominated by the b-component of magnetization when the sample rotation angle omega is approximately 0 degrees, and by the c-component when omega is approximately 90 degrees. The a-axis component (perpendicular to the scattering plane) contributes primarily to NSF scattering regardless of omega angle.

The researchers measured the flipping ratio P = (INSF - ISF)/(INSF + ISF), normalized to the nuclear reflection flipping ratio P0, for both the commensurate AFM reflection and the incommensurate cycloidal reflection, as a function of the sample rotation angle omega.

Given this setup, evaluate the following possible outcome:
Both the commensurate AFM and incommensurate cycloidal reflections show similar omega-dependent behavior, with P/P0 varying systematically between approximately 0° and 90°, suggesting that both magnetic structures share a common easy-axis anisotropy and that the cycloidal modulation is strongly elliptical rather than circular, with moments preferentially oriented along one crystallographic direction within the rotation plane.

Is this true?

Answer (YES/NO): NO